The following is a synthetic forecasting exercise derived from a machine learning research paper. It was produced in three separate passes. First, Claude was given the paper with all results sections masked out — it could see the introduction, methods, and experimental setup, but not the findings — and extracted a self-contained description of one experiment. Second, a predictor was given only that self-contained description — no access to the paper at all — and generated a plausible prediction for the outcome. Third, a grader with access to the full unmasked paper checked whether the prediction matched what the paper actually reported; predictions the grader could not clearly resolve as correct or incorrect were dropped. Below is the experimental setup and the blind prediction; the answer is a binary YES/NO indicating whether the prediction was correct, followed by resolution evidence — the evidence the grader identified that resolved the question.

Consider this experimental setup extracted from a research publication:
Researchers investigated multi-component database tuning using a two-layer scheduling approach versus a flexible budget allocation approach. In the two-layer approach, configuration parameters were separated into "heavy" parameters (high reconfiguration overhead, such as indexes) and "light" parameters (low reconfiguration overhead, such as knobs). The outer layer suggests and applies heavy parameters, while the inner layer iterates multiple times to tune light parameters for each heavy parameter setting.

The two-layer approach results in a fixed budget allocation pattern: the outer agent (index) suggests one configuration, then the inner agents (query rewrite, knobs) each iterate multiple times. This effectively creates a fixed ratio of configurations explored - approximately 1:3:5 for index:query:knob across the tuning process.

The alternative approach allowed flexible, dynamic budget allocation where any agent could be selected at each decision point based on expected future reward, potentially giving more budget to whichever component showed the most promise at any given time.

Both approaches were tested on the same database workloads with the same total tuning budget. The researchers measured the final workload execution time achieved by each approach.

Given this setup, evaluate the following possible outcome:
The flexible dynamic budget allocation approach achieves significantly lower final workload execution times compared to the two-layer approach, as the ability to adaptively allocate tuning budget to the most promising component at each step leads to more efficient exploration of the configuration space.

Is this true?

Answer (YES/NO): YES